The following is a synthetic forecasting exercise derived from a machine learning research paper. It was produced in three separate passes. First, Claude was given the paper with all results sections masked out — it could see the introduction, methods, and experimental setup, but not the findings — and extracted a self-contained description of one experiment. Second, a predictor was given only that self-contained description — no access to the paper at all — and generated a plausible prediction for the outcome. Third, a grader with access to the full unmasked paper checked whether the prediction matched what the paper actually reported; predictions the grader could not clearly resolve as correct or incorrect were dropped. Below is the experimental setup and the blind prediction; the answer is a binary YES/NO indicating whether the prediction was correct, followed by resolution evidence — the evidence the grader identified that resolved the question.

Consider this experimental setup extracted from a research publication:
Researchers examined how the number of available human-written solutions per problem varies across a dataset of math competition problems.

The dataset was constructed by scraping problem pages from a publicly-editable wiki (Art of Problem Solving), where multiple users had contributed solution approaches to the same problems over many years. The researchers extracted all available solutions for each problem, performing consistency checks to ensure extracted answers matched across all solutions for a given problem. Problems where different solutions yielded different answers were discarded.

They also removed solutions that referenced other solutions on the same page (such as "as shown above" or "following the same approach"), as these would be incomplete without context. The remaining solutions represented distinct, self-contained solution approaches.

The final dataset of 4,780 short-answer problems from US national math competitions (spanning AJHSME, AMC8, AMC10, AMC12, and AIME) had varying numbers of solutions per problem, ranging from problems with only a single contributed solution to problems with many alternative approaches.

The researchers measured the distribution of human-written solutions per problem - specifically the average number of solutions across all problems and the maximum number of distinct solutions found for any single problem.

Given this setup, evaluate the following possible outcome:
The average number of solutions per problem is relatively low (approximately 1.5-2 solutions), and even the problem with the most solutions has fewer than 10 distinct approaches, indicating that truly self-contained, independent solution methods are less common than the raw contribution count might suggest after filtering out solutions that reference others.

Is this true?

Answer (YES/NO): NO